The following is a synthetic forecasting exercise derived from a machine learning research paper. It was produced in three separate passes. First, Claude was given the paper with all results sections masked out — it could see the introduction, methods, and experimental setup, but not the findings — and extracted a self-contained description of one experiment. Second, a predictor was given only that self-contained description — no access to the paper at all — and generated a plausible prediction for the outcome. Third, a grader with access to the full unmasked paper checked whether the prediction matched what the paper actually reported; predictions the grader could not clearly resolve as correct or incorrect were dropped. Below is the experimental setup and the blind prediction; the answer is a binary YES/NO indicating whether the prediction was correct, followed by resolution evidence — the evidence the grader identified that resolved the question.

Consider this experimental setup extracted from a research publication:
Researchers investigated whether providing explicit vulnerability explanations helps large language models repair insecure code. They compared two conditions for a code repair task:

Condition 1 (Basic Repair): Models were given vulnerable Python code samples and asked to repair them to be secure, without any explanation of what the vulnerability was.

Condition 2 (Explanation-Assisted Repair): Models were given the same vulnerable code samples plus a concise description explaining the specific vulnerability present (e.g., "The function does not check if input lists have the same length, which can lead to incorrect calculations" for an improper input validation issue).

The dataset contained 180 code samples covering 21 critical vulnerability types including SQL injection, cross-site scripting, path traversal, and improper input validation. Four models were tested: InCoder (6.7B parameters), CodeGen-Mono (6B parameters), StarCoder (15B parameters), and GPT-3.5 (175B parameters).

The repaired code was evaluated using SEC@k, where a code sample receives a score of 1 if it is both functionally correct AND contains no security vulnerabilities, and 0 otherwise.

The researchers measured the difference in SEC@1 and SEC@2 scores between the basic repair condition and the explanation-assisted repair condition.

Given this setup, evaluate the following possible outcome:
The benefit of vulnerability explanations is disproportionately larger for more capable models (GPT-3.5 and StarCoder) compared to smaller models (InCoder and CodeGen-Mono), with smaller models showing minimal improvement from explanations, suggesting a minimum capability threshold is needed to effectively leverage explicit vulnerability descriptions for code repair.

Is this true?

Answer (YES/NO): NO